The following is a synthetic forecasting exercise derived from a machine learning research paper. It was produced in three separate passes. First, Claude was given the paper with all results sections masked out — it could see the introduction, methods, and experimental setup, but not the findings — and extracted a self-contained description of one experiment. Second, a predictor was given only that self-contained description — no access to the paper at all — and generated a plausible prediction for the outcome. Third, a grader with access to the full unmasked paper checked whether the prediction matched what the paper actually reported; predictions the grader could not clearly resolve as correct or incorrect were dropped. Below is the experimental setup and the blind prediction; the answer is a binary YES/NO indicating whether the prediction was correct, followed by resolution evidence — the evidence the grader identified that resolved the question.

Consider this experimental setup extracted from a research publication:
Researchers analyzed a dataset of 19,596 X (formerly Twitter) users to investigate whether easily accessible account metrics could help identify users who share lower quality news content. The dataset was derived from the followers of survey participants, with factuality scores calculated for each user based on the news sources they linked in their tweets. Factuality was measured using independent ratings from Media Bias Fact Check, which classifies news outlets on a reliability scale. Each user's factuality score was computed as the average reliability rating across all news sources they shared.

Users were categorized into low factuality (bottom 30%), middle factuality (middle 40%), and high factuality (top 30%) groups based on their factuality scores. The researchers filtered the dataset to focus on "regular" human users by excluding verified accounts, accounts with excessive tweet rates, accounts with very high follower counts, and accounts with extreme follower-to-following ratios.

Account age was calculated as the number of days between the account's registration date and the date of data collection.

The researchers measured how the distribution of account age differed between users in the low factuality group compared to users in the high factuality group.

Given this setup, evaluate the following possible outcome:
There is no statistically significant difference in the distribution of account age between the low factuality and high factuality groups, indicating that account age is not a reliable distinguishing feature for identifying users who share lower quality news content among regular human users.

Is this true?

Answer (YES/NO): NO